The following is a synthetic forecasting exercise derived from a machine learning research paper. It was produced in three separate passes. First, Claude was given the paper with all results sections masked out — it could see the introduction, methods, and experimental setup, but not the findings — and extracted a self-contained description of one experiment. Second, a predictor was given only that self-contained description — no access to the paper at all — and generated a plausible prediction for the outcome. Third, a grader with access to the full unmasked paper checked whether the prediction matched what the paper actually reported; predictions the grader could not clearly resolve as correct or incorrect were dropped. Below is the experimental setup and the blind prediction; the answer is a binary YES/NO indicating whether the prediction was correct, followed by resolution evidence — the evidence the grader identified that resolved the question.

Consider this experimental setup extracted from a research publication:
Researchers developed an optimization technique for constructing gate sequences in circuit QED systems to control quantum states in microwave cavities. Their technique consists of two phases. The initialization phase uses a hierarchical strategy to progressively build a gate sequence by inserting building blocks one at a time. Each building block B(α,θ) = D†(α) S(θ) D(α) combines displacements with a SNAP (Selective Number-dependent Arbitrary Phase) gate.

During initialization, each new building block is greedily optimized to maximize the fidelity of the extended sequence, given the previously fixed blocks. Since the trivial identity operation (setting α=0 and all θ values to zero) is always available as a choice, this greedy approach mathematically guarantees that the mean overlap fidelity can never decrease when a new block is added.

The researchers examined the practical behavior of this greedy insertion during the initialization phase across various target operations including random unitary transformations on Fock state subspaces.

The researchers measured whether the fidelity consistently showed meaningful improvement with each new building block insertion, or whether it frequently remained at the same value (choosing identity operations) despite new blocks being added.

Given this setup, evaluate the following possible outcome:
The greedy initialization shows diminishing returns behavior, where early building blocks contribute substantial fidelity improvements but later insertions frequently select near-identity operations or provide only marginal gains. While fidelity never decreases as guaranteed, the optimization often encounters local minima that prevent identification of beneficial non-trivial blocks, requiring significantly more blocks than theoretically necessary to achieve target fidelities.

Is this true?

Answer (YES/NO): NO